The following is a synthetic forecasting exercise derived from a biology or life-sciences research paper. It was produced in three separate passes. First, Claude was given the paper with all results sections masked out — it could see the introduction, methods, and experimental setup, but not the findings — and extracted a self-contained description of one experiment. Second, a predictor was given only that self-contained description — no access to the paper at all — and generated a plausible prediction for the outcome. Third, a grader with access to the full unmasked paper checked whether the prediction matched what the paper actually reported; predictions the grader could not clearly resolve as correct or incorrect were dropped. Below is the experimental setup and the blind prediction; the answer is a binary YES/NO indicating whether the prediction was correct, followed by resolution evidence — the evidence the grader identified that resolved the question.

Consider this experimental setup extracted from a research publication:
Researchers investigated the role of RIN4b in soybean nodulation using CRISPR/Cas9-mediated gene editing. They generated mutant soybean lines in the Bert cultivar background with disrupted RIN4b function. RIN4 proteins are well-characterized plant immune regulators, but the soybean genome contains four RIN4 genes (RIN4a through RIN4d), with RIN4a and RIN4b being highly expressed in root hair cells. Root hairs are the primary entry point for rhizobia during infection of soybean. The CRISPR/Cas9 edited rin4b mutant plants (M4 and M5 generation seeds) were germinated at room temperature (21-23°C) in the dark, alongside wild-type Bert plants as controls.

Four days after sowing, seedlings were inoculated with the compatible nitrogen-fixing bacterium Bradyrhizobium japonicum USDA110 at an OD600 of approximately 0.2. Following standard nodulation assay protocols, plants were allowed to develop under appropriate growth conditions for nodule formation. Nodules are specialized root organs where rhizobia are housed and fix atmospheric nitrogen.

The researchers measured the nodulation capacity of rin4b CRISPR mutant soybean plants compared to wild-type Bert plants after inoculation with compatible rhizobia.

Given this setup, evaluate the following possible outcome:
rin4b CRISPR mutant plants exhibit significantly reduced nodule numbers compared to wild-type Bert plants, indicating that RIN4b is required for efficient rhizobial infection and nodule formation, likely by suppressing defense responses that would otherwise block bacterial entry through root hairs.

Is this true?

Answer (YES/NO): YES